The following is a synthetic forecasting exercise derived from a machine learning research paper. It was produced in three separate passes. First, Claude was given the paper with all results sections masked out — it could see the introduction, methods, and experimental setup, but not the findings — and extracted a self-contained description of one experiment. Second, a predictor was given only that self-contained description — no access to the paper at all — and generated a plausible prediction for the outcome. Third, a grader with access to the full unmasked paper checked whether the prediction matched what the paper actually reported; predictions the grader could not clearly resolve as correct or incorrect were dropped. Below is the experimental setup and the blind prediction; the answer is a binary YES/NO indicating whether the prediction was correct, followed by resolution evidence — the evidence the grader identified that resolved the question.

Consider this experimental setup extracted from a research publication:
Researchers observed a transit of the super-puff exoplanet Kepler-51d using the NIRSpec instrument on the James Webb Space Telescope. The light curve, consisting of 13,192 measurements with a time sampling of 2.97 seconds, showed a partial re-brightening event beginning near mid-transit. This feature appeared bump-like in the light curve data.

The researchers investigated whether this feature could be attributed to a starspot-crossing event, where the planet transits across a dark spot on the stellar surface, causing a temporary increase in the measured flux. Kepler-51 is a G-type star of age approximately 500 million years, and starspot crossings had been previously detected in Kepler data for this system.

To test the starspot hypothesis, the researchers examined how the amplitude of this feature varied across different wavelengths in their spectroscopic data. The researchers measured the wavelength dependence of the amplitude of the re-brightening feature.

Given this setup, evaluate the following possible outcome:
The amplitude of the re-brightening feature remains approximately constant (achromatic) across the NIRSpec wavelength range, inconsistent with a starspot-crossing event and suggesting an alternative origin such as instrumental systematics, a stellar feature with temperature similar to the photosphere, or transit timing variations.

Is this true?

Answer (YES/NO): NO